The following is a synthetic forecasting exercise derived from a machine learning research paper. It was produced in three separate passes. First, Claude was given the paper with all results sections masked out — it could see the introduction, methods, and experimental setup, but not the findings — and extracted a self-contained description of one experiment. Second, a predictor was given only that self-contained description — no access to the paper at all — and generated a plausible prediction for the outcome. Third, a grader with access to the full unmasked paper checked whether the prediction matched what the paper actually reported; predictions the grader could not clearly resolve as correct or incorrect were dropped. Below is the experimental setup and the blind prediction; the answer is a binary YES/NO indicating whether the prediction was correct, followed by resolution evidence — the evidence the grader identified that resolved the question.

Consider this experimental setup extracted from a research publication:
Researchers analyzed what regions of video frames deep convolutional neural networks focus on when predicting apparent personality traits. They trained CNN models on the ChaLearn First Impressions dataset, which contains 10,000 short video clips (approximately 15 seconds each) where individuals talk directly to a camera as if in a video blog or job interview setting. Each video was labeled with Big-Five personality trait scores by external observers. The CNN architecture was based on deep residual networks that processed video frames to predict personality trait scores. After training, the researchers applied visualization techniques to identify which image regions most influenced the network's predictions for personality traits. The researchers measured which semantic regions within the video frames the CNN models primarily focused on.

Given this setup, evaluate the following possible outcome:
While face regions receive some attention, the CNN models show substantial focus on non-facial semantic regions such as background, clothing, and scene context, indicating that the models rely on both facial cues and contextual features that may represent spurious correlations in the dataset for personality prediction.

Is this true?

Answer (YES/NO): NO